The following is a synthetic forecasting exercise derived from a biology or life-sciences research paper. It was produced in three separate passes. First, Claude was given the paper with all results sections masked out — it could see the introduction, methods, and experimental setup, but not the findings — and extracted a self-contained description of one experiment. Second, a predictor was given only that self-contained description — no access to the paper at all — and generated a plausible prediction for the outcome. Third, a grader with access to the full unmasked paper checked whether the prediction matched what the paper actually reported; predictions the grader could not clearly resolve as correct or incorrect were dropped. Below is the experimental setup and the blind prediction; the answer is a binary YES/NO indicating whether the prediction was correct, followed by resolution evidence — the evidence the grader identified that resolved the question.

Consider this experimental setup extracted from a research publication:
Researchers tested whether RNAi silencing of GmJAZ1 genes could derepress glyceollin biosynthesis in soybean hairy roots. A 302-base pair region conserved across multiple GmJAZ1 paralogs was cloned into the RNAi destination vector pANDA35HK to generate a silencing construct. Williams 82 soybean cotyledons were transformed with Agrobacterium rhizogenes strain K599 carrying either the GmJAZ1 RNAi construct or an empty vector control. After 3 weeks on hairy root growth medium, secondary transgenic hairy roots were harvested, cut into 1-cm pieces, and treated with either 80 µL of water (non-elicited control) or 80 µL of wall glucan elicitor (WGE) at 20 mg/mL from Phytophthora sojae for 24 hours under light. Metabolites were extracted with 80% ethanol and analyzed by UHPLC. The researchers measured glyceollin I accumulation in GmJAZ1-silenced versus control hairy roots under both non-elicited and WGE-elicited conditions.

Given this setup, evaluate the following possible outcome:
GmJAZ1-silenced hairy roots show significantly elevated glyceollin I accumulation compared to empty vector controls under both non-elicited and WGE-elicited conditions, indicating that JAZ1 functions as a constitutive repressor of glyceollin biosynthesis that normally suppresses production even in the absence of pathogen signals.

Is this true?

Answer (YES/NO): YES